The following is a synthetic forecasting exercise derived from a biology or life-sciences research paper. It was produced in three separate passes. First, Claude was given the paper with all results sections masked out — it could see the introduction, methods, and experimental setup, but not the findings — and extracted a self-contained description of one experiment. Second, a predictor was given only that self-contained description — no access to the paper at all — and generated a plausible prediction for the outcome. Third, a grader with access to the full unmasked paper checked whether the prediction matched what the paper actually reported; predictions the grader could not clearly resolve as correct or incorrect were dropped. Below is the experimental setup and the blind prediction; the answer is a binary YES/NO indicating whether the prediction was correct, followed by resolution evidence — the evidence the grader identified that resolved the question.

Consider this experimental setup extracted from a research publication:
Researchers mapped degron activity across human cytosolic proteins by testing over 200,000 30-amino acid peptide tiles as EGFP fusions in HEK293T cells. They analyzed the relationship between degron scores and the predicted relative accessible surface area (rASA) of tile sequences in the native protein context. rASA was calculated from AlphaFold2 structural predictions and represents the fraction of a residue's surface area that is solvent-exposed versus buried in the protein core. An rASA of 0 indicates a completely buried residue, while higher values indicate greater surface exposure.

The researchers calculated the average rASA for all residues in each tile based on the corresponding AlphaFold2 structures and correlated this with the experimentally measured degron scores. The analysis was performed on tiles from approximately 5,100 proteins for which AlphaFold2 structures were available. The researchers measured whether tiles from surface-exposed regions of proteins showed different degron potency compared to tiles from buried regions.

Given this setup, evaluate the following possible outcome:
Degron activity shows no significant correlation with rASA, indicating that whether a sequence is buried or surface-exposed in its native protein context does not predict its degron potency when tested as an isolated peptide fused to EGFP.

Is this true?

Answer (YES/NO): NO